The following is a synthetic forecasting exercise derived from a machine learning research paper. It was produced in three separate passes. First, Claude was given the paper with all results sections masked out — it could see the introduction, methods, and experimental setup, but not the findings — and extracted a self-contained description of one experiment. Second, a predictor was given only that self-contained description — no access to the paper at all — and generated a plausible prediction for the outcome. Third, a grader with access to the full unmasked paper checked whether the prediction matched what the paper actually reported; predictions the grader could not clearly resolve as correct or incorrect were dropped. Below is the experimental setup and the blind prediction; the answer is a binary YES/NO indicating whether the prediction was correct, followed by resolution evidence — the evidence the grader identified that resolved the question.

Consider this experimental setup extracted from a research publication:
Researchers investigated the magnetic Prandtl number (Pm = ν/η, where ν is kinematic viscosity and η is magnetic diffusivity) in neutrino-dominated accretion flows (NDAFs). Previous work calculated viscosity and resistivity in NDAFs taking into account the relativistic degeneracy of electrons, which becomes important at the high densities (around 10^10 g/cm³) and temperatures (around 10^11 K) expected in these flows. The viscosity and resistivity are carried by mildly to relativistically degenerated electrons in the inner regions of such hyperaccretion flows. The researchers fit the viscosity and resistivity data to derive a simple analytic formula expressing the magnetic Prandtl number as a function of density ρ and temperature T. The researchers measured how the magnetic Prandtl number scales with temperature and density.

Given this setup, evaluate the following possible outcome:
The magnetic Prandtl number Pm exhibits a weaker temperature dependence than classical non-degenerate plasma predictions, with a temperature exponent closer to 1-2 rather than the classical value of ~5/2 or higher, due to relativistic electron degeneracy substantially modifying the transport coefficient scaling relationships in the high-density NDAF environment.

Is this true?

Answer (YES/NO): YES